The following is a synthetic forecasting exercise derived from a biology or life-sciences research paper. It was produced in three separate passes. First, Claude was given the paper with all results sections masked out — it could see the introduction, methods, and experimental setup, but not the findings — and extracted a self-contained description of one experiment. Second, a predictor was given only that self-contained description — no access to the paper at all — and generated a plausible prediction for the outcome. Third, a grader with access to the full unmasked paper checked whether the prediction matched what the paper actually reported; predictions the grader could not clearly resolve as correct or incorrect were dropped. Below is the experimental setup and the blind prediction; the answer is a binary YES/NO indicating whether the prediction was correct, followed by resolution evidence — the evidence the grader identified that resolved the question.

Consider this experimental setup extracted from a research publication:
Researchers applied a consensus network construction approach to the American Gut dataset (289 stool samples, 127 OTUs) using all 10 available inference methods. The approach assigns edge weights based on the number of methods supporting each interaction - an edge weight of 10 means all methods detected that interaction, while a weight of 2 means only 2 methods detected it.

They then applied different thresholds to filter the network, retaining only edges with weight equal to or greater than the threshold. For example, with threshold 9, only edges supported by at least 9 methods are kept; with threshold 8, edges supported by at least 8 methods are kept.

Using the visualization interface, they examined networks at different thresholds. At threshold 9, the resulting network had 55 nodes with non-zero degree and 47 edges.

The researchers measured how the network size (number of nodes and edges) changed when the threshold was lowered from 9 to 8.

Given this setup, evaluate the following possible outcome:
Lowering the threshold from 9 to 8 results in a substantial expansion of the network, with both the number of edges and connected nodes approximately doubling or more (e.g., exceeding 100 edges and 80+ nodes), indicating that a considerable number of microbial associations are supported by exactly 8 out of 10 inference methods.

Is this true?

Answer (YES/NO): NO